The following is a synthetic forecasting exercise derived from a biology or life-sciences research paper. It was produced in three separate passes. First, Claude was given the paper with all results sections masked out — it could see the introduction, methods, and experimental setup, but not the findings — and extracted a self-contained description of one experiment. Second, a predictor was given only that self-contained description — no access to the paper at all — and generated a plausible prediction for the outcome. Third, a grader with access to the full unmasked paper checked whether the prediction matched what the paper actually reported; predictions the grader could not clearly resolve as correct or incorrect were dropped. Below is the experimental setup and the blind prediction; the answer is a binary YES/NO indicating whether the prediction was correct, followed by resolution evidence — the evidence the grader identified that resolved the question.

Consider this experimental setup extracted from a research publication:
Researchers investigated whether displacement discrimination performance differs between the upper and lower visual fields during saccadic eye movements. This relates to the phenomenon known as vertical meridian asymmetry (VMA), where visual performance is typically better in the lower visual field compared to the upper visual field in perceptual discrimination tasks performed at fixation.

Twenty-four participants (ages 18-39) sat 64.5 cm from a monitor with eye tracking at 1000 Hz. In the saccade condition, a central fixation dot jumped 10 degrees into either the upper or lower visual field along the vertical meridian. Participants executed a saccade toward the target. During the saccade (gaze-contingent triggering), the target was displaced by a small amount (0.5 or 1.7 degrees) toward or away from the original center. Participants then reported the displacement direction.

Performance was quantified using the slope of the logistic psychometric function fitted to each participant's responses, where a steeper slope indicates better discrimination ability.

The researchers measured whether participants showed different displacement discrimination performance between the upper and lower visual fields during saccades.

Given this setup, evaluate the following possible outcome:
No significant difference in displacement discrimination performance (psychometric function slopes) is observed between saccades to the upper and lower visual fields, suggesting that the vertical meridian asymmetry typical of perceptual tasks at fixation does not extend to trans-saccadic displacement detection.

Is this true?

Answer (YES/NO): YES